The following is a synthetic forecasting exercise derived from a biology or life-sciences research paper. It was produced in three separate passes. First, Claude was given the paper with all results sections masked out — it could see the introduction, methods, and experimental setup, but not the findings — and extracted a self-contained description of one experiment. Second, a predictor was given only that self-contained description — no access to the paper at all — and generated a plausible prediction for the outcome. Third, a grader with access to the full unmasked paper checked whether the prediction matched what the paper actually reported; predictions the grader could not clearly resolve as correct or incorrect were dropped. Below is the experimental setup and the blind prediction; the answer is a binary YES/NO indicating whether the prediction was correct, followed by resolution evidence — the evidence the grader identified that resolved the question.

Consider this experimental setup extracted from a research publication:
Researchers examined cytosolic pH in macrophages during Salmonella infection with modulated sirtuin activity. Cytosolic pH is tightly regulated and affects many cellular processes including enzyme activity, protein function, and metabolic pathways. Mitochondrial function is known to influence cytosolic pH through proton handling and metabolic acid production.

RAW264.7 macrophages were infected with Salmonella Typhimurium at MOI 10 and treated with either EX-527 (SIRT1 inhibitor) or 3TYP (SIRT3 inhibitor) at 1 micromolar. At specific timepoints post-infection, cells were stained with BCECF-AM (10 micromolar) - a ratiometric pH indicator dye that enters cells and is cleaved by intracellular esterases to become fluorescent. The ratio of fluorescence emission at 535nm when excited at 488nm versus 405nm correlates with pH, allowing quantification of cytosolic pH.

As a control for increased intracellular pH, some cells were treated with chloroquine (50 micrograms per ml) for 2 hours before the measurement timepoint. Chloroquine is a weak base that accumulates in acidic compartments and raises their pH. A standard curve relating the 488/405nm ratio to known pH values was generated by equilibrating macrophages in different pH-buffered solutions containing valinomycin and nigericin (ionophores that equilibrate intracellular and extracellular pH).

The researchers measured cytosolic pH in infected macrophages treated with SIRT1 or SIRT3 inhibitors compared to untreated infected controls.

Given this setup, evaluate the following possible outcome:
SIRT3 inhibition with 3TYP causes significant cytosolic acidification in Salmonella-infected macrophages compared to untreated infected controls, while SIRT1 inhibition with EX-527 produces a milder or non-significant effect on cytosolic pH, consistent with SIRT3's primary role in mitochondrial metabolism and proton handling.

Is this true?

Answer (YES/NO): YES